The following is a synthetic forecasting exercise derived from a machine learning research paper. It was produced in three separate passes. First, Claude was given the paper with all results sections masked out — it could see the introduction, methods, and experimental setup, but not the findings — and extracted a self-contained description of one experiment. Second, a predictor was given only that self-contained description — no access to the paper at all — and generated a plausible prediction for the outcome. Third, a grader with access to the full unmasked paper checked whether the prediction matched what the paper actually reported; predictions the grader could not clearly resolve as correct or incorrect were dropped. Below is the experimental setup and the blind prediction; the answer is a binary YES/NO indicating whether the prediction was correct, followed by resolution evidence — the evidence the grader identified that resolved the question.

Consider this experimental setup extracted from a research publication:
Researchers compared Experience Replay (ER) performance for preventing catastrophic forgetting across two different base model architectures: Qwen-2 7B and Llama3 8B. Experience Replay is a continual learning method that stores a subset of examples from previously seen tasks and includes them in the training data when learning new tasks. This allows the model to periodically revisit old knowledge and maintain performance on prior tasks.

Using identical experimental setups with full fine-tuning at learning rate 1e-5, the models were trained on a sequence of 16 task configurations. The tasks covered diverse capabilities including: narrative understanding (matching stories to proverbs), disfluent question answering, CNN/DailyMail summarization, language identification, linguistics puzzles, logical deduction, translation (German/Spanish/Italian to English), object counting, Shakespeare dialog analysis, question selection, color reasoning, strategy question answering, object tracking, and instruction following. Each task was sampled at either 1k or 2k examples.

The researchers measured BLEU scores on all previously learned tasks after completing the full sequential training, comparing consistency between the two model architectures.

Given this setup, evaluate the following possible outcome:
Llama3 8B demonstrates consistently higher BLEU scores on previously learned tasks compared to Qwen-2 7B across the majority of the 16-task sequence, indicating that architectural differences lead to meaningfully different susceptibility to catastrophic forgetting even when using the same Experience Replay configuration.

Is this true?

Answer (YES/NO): NO